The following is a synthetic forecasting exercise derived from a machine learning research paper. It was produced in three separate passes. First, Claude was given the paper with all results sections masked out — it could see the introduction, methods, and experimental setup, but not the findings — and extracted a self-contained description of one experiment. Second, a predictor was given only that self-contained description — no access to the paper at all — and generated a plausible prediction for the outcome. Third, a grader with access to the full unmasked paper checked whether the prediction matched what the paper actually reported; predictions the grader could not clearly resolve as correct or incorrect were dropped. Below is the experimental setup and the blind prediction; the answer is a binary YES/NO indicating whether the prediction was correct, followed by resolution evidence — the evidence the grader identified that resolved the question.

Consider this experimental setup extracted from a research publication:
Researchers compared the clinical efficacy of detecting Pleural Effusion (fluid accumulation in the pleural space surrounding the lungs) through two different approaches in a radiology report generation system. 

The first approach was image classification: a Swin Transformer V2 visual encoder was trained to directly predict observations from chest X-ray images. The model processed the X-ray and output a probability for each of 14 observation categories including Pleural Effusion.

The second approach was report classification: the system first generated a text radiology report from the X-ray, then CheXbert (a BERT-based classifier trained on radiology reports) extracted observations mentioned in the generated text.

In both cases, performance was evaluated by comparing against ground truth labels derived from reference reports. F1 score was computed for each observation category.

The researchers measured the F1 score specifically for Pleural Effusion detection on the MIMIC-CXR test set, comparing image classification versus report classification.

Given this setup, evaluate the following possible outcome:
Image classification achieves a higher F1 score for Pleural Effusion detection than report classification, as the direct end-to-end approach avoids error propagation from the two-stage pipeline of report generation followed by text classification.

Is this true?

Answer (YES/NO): YES